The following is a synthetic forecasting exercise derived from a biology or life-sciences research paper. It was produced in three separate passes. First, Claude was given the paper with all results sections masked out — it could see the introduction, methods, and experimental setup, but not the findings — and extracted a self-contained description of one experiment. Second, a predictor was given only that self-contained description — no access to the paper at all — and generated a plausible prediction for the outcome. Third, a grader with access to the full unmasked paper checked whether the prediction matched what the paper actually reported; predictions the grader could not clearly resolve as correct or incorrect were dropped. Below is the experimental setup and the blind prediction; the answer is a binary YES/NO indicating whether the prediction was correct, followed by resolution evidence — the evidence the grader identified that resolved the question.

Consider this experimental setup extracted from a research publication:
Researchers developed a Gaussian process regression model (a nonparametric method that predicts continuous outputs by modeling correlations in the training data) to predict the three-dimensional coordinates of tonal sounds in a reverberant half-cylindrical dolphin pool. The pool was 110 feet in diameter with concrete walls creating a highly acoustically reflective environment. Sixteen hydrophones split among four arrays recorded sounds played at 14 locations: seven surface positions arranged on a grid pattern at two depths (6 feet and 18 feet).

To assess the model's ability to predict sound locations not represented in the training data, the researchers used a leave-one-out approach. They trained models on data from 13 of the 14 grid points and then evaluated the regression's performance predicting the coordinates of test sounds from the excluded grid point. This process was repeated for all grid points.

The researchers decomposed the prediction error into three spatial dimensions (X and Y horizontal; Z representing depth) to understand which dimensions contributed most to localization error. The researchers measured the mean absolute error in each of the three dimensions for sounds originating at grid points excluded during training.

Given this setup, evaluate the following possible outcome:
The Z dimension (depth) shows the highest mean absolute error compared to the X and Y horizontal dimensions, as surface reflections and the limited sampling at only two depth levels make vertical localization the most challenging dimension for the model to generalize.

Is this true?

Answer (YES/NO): YES